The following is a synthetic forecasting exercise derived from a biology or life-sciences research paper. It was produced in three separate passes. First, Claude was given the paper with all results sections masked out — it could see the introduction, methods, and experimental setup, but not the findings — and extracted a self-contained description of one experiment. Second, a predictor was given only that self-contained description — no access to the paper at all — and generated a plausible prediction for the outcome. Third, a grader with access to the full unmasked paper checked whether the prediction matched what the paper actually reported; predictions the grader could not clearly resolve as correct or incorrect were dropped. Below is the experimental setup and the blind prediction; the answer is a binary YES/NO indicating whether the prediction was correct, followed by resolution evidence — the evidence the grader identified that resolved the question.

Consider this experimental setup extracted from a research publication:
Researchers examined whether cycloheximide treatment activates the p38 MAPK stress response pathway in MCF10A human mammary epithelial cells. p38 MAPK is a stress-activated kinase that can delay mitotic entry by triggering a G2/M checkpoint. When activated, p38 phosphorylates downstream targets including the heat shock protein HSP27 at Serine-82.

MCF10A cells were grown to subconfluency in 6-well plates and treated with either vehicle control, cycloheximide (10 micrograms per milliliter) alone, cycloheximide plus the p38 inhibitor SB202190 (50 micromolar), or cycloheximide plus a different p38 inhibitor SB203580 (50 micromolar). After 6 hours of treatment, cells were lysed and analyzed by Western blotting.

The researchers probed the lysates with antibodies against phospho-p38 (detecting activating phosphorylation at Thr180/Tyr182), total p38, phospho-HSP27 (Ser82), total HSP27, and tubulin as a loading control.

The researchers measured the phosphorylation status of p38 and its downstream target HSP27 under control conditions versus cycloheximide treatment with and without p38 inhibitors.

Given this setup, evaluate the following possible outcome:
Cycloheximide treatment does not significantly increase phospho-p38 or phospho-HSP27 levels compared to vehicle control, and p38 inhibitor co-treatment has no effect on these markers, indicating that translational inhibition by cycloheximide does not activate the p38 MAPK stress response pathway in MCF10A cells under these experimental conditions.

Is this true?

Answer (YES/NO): NO